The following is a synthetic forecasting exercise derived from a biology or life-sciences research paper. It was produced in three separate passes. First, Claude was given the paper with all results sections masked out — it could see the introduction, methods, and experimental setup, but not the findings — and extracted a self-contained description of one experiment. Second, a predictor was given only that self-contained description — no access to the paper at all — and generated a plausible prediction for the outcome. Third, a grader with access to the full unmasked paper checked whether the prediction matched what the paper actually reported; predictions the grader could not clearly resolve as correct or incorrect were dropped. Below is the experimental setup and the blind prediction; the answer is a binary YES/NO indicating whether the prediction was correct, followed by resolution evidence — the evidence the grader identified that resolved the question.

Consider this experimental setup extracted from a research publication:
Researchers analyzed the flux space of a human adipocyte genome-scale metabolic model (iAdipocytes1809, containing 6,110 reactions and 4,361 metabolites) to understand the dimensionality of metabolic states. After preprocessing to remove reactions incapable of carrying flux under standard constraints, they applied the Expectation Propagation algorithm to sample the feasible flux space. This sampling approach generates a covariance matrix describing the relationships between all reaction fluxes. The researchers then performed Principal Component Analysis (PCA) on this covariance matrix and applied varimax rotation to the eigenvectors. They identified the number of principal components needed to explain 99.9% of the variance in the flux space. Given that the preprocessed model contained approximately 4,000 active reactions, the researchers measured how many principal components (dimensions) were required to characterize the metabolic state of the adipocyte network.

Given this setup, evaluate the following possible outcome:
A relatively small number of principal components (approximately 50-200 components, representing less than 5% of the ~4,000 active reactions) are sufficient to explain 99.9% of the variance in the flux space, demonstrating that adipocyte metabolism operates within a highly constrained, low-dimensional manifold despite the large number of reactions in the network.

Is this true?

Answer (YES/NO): NO